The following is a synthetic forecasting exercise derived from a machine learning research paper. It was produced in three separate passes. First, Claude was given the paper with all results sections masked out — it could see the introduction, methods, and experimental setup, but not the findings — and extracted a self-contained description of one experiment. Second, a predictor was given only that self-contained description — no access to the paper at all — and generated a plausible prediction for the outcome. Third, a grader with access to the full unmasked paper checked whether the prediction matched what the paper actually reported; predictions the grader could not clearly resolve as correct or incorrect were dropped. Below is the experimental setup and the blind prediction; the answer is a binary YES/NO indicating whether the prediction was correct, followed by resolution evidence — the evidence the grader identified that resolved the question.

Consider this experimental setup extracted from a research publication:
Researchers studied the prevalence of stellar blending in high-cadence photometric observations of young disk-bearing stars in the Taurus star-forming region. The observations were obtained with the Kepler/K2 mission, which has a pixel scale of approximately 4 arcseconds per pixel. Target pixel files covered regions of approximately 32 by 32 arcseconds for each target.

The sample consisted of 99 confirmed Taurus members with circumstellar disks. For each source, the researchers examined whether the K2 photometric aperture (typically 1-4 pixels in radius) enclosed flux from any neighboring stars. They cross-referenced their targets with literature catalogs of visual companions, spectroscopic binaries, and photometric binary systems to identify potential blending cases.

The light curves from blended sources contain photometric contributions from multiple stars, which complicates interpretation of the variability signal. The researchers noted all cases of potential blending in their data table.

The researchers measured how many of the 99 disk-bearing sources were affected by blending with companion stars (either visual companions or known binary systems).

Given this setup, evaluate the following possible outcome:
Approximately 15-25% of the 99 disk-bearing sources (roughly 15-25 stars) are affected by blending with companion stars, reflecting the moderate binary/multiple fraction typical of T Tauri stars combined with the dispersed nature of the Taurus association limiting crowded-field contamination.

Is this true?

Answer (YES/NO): NO